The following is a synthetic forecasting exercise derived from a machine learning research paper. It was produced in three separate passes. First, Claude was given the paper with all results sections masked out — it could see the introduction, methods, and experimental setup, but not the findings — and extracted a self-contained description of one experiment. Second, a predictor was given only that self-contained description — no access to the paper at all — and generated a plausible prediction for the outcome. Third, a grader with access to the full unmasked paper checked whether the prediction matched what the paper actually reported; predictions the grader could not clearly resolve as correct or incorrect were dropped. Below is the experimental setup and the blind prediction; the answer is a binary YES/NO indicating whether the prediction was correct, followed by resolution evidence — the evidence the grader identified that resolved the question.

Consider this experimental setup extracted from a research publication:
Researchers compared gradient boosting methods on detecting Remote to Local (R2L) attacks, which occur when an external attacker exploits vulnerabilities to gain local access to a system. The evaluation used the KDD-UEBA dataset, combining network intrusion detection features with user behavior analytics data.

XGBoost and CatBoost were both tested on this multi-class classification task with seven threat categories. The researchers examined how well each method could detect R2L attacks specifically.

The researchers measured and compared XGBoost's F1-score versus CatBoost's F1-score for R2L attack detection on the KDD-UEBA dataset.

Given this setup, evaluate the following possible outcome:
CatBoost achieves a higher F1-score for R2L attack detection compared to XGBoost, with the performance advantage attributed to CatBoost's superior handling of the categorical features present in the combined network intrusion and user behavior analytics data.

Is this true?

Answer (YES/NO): NO